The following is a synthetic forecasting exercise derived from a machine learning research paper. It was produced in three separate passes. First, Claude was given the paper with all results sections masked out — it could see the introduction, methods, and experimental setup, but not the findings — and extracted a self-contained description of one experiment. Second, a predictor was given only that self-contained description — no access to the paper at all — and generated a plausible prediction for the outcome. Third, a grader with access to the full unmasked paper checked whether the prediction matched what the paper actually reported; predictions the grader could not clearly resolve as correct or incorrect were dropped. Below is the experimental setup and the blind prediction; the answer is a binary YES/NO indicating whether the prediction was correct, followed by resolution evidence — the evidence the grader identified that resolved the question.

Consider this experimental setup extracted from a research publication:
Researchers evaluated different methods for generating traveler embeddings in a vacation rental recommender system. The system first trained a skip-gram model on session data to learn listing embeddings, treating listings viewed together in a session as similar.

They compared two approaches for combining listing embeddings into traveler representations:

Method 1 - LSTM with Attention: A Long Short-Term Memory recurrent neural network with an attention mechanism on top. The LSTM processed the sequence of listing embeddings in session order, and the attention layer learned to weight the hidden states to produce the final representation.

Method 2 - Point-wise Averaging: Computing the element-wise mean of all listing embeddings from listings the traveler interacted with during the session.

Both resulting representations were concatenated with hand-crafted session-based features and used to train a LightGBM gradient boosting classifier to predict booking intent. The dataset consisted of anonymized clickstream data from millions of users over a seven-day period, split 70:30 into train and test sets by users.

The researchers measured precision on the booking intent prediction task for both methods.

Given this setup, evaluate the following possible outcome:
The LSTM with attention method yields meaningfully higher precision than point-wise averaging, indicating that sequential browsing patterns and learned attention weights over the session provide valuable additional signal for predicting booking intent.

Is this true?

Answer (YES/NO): YES